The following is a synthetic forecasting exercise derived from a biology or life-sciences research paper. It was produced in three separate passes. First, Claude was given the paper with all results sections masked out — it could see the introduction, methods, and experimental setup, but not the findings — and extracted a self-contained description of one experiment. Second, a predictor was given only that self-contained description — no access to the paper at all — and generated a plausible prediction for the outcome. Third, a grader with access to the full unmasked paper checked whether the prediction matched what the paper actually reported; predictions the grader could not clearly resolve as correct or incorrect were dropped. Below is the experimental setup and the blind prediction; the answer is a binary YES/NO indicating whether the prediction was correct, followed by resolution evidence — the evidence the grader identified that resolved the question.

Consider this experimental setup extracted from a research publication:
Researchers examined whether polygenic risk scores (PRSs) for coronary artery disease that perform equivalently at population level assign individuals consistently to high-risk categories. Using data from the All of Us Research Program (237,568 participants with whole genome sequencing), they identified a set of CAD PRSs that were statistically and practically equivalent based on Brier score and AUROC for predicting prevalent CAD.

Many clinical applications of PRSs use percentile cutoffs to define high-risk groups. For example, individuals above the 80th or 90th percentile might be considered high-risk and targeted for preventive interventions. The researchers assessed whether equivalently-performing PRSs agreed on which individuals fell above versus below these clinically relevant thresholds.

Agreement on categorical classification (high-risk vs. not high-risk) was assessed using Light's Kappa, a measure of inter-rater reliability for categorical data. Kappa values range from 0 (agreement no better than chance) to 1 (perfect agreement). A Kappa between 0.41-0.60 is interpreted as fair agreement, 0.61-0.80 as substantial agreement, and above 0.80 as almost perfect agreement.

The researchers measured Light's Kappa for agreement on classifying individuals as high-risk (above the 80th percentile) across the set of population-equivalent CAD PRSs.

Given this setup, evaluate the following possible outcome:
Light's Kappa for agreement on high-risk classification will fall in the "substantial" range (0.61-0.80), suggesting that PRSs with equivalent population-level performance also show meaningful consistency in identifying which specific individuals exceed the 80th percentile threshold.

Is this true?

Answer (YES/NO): NO